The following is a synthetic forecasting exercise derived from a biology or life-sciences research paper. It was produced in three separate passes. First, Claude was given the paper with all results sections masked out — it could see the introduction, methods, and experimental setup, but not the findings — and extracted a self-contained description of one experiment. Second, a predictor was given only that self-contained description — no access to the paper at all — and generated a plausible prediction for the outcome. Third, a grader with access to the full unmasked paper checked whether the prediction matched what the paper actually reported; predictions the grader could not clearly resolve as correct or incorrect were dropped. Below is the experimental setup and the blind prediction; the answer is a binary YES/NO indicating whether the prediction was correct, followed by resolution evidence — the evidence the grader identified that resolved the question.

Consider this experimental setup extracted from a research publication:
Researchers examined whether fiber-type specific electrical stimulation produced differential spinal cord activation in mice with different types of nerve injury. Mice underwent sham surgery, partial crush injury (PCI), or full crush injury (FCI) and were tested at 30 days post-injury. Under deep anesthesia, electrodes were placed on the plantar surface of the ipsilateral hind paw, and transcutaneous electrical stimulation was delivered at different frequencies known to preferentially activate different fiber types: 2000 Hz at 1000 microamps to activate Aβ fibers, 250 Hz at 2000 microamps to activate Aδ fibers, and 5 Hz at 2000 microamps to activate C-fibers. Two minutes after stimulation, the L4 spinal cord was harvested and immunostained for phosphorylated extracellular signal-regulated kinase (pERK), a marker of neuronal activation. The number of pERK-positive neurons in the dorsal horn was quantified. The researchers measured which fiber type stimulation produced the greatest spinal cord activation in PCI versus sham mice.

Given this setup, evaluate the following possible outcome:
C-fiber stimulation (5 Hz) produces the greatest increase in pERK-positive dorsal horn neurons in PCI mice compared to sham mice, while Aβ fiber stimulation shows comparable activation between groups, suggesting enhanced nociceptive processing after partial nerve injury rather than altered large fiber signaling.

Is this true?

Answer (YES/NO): YES